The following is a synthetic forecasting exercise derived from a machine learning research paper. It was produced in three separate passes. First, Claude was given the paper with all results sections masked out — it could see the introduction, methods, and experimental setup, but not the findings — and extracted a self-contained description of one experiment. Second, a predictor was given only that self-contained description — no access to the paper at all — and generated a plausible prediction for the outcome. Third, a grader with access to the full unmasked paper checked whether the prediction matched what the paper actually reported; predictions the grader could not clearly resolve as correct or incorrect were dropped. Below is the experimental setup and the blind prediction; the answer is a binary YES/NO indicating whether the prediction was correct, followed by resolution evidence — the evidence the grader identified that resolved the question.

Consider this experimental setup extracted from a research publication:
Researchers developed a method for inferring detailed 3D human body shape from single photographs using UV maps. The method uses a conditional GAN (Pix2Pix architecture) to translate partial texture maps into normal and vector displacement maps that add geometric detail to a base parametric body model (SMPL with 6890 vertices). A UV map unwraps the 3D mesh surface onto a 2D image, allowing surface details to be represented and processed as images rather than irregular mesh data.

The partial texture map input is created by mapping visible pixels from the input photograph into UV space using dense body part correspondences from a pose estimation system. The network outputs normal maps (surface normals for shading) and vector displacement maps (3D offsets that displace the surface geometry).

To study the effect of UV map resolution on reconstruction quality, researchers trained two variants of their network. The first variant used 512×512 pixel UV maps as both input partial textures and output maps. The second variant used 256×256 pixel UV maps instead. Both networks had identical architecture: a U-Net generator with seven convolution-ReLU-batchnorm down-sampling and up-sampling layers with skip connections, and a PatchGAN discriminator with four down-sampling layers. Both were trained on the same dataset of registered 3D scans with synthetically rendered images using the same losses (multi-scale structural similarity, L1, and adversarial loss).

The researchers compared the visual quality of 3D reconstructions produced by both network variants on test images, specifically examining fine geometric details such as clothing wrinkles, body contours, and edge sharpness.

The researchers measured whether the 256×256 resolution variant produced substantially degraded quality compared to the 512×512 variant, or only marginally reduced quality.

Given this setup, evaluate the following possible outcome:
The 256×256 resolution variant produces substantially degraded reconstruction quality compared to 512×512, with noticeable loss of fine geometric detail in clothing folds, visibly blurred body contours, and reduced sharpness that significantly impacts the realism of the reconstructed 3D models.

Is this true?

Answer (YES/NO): NO